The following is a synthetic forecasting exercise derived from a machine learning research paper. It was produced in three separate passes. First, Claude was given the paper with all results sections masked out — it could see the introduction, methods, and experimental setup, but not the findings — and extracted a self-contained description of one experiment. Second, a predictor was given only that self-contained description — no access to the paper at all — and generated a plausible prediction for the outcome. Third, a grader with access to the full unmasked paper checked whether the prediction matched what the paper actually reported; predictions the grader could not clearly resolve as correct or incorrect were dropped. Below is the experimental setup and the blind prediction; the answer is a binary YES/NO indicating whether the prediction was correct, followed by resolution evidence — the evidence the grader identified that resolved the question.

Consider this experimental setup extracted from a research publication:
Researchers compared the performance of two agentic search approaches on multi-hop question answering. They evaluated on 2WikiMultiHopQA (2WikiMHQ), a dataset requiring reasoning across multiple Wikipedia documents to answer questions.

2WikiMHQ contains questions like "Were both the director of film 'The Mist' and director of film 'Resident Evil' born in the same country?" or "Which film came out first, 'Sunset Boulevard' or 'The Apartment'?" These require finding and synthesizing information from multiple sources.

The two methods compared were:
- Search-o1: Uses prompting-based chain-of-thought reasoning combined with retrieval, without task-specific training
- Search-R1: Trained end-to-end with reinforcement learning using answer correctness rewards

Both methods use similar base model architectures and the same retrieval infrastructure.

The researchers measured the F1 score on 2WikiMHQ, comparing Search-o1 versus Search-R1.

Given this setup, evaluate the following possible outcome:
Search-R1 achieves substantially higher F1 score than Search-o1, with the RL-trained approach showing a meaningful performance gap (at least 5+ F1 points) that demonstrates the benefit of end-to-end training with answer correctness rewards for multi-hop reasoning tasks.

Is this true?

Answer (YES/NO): YES